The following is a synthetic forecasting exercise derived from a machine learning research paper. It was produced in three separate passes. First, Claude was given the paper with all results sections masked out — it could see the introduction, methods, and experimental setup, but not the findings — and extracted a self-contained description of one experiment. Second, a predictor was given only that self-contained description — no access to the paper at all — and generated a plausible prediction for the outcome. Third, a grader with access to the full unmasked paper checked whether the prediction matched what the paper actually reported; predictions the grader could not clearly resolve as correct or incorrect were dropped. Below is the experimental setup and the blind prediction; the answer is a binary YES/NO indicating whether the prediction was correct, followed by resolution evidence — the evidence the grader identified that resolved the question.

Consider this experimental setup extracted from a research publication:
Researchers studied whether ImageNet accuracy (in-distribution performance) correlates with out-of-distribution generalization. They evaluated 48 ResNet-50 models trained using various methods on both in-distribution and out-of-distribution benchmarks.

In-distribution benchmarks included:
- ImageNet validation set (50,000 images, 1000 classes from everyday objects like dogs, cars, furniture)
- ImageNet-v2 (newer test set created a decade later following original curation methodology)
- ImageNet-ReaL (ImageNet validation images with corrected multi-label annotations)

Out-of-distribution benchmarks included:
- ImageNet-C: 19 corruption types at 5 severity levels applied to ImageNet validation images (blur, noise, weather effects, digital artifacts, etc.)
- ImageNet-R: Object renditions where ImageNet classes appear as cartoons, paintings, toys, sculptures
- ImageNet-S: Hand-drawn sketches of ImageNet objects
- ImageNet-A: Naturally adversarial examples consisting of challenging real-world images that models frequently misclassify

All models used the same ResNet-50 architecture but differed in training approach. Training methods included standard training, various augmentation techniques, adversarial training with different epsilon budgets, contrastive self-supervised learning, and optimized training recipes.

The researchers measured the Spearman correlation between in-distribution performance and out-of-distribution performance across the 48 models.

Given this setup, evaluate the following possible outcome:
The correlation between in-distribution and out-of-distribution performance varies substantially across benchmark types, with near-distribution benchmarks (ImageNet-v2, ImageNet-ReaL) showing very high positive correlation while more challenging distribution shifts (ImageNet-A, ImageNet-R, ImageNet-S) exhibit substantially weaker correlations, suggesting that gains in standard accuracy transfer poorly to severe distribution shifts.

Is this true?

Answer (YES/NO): NO